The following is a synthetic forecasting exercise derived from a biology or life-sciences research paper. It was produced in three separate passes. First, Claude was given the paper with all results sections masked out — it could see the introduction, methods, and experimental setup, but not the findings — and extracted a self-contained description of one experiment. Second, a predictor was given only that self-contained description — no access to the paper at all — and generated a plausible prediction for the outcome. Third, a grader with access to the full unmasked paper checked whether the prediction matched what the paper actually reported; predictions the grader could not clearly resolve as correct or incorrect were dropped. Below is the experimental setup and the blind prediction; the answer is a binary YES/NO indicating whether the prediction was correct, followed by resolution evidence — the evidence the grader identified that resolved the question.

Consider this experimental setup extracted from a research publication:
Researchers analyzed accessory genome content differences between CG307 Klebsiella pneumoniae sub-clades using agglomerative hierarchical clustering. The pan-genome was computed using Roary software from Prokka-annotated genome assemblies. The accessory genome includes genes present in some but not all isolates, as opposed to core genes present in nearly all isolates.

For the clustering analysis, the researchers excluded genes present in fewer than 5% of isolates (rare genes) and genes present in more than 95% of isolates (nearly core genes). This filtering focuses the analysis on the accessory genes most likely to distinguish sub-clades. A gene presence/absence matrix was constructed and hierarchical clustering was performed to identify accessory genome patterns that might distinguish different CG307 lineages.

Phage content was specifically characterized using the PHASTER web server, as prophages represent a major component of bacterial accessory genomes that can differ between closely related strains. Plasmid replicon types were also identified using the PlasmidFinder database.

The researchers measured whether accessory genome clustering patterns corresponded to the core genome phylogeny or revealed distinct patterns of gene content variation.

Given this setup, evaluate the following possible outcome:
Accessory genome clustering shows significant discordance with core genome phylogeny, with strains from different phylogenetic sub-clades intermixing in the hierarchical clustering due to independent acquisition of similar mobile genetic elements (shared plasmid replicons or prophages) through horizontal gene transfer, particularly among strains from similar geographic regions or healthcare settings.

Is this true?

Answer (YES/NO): NO